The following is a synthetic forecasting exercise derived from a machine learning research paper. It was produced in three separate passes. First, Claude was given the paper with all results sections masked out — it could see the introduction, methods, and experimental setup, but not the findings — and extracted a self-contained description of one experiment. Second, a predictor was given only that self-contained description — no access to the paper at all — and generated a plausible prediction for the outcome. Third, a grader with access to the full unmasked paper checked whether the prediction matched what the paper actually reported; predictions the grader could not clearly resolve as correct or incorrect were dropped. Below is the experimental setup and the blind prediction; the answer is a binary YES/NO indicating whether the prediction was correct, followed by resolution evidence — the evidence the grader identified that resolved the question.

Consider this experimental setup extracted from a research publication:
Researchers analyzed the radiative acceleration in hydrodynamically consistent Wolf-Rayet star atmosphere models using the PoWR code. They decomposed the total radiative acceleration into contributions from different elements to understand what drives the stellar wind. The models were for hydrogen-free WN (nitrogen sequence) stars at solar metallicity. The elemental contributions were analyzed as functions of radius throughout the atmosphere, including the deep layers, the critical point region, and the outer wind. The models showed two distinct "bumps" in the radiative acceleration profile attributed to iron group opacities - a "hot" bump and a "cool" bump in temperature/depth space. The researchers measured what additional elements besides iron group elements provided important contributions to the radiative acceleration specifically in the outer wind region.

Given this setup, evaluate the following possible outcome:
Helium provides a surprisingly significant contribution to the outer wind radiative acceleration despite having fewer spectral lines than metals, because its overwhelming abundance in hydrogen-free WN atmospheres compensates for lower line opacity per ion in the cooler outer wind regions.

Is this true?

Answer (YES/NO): NO